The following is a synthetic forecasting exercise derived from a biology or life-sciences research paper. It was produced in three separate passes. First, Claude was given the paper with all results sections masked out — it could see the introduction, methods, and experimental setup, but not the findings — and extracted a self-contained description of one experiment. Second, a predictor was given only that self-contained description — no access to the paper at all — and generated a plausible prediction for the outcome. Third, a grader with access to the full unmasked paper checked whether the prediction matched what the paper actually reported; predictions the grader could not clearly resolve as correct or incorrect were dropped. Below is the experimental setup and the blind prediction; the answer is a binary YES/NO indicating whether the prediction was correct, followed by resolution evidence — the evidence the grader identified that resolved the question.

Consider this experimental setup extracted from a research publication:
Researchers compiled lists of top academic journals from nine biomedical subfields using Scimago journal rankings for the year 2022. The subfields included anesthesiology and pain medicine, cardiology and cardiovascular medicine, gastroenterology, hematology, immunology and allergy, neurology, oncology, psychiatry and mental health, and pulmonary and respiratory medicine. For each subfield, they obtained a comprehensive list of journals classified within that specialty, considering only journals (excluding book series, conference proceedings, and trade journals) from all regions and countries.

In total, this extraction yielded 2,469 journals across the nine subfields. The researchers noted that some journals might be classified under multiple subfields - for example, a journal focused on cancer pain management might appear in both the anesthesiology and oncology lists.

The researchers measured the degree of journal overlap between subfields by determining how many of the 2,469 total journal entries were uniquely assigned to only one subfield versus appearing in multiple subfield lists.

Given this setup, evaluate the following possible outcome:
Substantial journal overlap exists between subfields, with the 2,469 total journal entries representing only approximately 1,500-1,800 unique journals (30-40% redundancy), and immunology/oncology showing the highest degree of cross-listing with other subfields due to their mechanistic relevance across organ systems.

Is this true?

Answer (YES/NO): NO